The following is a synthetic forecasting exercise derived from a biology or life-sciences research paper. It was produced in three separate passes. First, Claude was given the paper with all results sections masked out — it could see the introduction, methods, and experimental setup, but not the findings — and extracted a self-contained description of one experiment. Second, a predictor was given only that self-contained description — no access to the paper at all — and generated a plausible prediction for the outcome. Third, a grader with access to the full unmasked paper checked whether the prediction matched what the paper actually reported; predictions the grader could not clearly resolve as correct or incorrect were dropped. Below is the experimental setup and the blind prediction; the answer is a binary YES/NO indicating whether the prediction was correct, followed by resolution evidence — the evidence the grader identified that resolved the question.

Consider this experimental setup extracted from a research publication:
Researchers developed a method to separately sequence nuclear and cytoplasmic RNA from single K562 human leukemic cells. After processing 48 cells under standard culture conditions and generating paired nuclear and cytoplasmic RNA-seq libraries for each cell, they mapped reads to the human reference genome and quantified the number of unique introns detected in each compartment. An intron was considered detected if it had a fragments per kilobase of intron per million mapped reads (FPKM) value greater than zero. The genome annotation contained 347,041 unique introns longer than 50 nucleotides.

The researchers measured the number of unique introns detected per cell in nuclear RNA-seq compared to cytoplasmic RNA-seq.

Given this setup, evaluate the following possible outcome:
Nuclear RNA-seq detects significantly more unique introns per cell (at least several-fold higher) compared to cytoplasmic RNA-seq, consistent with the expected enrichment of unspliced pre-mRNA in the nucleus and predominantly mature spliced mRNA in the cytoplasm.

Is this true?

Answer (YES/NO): NO